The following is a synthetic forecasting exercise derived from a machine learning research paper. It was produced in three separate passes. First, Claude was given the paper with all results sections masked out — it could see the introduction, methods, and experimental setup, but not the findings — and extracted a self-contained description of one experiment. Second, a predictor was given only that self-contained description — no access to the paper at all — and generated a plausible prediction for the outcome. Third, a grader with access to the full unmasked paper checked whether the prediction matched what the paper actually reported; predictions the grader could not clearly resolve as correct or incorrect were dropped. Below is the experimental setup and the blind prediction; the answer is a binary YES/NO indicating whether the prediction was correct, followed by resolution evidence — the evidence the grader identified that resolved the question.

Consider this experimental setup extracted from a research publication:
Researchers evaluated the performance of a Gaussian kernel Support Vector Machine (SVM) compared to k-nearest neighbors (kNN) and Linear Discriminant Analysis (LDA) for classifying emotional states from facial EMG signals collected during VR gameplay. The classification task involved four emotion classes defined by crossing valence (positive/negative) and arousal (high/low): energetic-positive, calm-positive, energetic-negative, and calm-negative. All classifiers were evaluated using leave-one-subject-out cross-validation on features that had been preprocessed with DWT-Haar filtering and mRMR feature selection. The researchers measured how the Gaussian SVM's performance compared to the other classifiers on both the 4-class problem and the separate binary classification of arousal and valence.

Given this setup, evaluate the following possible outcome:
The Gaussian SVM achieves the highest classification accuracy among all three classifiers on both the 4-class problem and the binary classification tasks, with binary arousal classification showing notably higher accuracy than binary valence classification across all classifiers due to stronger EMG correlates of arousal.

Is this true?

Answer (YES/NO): NO